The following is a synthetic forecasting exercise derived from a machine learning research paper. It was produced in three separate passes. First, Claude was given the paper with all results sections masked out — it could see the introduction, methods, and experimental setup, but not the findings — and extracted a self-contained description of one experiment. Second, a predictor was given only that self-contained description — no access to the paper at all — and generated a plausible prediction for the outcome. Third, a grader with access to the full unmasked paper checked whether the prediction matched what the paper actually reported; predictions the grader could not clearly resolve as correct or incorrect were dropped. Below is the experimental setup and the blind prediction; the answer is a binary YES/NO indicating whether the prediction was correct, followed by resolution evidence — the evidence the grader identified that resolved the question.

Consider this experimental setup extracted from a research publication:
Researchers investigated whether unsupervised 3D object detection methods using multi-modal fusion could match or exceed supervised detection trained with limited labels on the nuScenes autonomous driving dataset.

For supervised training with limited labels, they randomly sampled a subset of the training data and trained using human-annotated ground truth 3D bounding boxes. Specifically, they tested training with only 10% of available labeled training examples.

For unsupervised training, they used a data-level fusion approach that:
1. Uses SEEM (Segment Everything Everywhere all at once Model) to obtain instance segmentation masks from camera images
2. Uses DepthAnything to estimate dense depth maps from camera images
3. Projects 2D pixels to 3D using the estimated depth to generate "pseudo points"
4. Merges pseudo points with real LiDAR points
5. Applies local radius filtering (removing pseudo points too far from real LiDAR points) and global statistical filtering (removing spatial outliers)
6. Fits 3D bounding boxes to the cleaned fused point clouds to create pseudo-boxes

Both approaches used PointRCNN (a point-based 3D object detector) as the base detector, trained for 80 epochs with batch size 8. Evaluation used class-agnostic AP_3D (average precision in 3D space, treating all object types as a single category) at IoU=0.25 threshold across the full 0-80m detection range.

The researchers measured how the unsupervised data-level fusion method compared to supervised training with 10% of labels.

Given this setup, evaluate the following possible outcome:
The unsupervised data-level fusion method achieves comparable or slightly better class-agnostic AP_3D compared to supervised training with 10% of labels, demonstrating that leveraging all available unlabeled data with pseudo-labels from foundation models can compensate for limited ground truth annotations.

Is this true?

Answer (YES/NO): NO